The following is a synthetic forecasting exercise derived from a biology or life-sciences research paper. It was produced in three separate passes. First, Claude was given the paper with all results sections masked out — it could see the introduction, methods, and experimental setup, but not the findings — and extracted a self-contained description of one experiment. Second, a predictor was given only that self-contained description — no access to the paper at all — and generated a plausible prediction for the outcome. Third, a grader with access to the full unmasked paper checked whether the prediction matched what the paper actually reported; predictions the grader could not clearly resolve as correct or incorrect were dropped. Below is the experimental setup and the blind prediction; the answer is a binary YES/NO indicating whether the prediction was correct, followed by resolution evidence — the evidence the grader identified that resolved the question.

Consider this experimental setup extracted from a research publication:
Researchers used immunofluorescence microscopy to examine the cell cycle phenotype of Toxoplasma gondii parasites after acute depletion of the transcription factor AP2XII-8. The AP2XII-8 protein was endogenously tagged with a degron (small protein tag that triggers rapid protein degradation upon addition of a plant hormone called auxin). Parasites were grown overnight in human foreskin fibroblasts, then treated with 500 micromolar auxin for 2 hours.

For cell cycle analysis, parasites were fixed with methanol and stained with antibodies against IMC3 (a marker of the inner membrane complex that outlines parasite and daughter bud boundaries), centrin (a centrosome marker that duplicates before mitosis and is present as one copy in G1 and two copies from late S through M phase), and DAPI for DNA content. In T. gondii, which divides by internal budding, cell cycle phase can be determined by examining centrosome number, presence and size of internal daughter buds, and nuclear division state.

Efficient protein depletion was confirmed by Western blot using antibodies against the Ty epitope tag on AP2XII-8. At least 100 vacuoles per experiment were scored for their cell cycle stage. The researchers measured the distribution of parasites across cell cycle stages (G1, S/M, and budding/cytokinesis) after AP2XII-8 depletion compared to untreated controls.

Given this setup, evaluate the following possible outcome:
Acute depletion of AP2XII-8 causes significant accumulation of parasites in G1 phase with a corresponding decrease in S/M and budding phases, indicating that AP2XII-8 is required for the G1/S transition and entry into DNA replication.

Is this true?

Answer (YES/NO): YES